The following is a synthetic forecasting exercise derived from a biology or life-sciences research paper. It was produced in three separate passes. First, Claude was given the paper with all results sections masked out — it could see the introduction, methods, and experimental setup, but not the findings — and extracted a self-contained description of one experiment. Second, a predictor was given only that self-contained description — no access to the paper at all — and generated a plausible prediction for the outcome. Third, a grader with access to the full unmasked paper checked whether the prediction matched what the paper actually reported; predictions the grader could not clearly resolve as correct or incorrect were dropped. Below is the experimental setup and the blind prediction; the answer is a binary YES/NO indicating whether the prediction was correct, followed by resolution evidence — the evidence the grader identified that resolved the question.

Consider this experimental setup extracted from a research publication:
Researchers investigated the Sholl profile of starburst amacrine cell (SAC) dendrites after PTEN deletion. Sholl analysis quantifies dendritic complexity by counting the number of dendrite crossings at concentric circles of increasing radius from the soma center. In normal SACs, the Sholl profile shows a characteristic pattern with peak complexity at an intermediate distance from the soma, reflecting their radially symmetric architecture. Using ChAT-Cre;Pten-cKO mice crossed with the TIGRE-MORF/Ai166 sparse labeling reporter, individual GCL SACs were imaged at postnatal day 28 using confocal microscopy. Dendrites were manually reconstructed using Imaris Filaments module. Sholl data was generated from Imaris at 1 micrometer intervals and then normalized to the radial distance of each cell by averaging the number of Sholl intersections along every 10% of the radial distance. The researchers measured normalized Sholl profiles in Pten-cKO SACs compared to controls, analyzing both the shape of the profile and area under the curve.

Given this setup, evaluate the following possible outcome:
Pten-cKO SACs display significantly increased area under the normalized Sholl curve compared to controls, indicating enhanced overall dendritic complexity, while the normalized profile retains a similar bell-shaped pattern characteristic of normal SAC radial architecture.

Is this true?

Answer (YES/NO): NO